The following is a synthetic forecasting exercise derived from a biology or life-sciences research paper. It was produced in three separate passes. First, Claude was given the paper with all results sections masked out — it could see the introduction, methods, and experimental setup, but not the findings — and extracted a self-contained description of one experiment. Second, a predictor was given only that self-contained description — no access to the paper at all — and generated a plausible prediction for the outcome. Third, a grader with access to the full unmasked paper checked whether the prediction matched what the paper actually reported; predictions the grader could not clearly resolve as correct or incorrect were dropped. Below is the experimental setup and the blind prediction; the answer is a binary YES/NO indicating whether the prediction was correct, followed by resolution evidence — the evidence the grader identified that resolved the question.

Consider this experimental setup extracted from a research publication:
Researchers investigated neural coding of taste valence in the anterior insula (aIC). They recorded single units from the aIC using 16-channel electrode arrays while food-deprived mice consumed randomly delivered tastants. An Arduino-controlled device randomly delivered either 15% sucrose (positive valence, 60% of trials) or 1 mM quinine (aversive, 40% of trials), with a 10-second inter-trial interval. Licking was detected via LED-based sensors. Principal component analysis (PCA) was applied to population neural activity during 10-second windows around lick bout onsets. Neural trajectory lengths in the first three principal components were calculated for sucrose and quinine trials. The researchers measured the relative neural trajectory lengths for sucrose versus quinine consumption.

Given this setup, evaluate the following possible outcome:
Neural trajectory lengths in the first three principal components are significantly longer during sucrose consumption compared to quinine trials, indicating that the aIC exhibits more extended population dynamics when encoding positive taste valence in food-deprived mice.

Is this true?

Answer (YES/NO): YES